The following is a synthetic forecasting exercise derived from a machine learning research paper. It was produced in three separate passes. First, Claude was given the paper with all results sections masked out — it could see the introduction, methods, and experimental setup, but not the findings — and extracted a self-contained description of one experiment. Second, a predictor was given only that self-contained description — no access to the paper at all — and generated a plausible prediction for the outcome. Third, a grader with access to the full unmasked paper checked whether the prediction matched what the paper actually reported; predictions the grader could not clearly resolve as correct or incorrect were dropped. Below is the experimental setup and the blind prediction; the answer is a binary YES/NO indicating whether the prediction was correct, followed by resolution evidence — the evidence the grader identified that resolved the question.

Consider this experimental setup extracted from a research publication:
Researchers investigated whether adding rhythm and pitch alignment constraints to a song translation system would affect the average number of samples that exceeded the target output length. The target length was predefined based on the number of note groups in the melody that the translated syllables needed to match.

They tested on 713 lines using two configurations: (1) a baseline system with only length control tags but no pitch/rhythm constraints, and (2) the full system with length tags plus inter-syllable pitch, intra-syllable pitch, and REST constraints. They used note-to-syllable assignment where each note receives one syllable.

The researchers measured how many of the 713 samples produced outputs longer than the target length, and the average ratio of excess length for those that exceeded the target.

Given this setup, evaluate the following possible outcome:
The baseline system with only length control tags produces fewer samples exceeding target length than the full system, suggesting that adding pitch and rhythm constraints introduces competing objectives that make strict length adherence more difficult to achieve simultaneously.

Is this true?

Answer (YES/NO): YES